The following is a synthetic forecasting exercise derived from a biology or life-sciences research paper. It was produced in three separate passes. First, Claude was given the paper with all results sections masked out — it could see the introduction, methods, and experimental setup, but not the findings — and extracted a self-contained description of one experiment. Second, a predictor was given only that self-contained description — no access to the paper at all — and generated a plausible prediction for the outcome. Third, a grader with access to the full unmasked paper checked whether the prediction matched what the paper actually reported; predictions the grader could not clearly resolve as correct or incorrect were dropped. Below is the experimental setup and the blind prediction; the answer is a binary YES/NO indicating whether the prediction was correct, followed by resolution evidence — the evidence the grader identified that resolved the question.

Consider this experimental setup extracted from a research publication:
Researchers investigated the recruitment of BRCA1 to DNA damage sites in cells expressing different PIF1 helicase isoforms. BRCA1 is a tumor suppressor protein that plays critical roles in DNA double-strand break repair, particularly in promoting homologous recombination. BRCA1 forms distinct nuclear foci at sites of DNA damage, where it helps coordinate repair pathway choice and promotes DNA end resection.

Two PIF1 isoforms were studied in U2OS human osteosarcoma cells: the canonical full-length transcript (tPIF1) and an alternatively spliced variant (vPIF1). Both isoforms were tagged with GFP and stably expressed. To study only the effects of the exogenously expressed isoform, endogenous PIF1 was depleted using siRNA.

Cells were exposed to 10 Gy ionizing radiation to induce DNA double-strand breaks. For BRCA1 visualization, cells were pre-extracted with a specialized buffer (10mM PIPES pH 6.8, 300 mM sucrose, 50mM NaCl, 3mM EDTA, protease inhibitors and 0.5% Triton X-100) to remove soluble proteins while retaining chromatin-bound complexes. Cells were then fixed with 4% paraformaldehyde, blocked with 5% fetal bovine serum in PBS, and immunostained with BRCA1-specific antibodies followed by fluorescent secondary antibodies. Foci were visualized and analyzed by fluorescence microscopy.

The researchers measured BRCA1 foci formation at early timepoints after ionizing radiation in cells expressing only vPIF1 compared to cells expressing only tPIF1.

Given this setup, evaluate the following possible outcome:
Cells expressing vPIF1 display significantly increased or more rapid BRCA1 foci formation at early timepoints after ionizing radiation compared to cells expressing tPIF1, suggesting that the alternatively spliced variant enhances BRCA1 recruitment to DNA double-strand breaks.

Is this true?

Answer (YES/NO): NO